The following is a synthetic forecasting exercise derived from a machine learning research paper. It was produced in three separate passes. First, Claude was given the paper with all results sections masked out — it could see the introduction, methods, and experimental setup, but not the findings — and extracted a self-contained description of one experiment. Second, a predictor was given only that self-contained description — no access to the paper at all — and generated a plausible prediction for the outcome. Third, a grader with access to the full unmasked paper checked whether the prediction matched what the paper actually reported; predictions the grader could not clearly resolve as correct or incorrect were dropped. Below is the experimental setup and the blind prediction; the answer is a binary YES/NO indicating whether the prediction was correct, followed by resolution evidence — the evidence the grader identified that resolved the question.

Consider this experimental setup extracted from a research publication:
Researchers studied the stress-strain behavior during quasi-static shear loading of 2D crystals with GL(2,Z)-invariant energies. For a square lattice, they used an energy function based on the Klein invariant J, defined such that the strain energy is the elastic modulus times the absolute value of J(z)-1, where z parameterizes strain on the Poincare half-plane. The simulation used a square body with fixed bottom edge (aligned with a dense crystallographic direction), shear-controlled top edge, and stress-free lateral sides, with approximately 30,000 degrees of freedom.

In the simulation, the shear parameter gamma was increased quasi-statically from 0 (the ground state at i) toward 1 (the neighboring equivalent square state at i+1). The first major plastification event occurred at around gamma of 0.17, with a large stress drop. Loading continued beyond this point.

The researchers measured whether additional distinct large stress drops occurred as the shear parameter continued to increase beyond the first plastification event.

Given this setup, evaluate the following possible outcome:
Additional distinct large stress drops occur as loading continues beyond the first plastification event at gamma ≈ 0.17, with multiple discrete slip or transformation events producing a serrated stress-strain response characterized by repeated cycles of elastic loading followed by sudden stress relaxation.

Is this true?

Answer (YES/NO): YES